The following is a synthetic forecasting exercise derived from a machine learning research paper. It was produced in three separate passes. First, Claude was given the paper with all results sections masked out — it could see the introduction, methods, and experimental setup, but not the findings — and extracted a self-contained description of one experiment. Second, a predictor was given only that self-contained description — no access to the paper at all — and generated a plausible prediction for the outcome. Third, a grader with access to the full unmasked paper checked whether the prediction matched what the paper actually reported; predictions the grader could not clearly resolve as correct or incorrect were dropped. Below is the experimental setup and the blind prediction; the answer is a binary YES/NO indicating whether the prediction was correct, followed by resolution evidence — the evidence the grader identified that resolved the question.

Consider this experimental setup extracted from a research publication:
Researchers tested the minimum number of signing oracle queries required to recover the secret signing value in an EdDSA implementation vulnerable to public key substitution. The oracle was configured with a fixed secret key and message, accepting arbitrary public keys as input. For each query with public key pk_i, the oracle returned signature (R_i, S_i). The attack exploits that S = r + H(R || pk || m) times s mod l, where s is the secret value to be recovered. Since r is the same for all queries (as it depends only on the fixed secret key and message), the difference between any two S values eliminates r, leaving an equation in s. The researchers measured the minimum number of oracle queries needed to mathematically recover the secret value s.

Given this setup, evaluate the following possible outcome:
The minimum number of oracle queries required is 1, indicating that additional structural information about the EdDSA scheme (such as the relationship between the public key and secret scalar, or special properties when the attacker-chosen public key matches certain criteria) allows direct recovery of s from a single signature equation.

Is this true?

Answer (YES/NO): NO